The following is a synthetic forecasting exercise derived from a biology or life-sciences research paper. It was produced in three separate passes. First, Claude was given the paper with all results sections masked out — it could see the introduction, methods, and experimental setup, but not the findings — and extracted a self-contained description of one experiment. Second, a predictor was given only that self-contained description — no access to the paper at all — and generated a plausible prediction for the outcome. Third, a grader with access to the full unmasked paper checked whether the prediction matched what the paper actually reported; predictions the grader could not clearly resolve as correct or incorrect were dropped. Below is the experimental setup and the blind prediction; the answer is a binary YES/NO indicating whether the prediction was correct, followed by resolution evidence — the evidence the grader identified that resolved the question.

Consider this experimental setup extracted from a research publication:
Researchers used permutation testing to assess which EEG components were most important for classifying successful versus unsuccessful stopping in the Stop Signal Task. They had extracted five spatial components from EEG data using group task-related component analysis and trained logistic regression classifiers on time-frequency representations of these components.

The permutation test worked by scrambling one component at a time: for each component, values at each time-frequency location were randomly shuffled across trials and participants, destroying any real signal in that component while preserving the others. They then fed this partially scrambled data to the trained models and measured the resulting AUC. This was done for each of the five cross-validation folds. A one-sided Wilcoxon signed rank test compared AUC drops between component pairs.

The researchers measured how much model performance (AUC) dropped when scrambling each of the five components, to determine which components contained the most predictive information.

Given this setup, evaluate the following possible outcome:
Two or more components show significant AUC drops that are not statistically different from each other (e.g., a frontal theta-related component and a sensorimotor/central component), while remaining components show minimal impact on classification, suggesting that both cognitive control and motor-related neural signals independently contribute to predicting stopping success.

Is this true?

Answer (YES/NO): NO